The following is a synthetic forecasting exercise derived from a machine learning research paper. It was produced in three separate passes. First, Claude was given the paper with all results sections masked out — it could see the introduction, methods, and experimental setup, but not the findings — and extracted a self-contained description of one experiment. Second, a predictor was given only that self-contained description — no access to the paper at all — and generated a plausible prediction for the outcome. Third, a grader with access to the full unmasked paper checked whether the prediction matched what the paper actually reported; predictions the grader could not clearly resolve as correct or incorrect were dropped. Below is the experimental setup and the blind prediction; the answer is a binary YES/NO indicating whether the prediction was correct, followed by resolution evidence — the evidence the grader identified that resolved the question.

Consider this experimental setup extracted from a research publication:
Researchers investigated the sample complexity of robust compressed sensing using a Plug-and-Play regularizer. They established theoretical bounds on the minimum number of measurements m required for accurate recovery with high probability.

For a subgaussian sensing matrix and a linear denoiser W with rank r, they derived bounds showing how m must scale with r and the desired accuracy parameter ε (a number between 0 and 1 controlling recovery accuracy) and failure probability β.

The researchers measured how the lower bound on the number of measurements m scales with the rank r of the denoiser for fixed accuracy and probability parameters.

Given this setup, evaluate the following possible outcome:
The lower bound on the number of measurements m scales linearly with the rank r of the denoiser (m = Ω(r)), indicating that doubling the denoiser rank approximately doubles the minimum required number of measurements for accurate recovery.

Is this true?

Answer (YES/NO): YES